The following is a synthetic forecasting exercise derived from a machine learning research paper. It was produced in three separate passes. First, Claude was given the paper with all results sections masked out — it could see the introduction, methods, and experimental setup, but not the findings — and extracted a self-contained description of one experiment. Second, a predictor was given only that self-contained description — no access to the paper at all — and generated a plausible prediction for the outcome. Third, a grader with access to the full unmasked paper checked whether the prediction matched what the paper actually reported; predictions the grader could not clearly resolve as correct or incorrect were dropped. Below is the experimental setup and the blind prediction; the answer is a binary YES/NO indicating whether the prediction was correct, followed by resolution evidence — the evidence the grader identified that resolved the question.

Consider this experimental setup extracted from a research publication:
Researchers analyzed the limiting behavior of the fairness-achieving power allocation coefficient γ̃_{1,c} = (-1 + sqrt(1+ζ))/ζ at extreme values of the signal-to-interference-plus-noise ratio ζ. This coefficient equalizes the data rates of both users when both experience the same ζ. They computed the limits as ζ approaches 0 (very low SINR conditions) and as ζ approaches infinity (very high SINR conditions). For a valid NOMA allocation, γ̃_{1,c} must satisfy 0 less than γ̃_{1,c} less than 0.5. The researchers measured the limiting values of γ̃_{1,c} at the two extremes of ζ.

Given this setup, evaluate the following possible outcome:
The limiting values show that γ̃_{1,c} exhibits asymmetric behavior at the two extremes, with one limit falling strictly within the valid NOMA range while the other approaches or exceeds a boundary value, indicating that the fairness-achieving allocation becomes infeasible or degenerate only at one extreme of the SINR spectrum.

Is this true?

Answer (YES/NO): NO